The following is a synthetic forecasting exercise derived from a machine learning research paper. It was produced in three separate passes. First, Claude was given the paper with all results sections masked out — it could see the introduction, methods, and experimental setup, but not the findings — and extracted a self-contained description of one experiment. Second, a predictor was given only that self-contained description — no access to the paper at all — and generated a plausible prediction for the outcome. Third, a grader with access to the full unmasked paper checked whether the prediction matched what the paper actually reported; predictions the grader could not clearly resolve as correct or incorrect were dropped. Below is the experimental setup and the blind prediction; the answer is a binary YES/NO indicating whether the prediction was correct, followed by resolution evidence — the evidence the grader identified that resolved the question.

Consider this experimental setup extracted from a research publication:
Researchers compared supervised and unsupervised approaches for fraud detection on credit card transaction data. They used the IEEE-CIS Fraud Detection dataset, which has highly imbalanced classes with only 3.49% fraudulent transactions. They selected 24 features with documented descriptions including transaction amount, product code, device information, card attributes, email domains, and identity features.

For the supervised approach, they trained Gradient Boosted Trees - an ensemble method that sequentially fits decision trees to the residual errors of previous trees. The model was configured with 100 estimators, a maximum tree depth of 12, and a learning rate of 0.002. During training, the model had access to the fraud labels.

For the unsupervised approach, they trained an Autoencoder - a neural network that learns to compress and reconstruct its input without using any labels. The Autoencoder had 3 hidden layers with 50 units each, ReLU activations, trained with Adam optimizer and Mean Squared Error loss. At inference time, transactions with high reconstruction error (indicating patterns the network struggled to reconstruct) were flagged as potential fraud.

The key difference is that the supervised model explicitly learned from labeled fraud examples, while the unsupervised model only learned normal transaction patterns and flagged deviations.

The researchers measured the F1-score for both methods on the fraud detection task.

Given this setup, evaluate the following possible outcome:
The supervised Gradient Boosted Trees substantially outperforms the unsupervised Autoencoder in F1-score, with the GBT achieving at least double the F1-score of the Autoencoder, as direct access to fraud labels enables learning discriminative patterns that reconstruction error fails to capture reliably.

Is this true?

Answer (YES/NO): NO